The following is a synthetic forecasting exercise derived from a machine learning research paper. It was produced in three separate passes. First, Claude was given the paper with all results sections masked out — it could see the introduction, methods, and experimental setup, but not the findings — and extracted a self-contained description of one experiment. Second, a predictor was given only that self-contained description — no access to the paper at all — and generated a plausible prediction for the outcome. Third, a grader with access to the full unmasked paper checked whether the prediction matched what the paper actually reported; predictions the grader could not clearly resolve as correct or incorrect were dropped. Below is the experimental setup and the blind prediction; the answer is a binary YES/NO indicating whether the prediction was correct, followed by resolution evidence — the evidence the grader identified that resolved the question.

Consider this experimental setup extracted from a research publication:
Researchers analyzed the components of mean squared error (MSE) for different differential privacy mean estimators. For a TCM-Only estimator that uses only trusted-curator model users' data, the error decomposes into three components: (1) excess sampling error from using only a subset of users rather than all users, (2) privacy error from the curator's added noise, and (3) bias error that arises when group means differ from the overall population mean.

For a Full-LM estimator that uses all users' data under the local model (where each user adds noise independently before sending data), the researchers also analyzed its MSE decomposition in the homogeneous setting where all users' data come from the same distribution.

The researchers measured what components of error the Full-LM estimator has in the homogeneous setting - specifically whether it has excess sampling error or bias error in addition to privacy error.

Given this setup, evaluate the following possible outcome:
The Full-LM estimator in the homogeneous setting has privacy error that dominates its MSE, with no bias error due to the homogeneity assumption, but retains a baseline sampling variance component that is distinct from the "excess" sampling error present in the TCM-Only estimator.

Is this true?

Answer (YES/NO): NO